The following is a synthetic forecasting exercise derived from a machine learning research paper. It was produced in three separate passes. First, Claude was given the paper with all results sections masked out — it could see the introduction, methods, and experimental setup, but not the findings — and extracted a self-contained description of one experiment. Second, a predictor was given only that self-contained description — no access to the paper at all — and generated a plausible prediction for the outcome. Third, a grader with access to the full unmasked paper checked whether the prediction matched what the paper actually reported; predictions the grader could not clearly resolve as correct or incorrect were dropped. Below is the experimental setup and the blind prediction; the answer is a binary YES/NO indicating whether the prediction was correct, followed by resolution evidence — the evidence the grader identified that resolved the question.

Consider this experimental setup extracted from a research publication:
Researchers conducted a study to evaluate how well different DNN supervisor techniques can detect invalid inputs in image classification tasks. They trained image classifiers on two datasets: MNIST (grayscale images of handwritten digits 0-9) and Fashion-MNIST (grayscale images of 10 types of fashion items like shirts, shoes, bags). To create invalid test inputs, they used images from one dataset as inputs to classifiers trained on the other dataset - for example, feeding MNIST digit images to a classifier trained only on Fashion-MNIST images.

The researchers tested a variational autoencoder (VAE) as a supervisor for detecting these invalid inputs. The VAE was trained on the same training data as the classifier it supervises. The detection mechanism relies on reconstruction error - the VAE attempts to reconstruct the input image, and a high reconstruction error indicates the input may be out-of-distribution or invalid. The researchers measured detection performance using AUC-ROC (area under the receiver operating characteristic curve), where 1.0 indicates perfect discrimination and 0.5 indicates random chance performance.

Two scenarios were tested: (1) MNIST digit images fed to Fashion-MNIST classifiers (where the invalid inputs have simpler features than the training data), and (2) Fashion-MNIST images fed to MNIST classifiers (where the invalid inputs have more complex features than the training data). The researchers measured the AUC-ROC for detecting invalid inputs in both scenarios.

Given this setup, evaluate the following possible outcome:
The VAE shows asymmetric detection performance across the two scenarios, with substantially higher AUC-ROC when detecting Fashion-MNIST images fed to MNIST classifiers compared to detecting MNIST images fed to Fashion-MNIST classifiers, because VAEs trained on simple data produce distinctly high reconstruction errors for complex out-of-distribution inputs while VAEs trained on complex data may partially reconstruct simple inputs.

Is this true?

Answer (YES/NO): YES